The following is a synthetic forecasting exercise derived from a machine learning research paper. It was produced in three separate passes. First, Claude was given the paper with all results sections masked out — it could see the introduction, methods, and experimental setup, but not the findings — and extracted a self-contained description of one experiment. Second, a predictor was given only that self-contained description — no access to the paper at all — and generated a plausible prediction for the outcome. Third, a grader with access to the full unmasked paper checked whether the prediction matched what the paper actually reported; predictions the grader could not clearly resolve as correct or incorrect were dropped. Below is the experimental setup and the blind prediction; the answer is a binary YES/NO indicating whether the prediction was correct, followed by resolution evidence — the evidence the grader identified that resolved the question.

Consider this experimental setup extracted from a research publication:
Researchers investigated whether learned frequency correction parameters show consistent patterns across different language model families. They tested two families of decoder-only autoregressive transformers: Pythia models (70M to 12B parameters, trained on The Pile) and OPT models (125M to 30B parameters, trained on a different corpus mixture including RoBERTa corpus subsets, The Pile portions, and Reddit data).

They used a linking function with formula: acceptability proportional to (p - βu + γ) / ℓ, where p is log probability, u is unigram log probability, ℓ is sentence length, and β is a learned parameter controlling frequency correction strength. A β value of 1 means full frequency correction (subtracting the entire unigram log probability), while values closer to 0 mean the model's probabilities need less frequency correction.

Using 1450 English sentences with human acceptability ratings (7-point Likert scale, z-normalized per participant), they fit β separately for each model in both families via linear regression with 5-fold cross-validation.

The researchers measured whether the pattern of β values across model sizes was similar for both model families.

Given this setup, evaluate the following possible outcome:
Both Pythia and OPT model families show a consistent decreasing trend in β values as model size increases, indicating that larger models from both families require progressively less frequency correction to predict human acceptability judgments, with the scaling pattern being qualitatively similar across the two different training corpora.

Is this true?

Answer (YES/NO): YES